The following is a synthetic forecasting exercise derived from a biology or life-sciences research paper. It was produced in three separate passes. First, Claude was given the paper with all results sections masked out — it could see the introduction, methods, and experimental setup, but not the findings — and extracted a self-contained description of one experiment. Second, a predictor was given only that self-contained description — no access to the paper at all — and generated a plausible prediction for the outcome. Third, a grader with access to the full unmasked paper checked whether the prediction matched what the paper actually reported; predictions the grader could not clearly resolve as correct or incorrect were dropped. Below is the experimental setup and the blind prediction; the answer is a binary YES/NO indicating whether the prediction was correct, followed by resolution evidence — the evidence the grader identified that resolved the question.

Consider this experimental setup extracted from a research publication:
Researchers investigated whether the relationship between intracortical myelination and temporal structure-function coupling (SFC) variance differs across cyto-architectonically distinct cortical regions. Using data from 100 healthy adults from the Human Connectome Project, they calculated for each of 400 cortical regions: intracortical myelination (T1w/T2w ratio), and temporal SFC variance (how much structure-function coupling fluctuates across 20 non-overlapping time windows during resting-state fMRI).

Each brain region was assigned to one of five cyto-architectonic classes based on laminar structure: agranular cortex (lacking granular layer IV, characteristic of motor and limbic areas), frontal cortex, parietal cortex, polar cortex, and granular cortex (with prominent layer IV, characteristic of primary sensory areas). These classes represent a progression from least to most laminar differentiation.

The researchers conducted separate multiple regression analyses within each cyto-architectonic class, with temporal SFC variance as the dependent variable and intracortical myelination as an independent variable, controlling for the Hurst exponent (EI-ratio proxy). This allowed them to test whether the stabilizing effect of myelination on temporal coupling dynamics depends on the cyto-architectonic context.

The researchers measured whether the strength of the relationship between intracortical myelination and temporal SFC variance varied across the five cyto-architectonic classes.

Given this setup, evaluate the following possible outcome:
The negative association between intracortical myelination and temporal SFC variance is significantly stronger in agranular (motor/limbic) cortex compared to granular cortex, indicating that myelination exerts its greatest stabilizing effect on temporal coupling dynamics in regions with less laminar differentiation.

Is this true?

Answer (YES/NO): NO